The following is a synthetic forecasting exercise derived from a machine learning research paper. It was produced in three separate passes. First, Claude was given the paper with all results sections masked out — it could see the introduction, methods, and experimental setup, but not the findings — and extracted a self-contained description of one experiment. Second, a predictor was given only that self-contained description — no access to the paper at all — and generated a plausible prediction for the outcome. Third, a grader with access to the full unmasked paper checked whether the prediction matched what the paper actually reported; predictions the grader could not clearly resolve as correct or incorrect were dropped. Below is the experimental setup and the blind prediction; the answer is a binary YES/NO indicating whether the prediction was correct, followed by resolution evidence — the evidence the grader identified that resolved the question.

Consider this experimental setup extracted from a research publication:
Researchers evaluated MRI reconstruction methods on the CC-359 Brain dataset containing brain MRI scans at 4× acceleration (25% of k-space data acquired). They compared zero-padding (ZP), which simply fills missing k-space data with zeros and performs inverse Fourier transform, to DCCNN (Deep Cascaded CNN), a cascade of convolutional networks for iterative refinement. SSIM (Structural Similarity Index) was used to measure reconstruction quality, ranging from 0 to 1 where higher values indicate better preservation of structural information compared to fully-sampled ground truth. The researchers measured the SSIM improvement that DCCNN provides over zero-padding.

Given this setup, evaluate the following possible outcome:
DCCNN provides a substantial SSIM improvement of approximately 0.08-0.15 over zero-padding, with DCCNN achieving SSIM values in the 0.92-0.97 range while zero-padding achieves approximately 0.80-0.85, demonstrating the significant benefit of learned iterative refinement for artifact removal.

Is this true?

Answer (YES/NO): NO